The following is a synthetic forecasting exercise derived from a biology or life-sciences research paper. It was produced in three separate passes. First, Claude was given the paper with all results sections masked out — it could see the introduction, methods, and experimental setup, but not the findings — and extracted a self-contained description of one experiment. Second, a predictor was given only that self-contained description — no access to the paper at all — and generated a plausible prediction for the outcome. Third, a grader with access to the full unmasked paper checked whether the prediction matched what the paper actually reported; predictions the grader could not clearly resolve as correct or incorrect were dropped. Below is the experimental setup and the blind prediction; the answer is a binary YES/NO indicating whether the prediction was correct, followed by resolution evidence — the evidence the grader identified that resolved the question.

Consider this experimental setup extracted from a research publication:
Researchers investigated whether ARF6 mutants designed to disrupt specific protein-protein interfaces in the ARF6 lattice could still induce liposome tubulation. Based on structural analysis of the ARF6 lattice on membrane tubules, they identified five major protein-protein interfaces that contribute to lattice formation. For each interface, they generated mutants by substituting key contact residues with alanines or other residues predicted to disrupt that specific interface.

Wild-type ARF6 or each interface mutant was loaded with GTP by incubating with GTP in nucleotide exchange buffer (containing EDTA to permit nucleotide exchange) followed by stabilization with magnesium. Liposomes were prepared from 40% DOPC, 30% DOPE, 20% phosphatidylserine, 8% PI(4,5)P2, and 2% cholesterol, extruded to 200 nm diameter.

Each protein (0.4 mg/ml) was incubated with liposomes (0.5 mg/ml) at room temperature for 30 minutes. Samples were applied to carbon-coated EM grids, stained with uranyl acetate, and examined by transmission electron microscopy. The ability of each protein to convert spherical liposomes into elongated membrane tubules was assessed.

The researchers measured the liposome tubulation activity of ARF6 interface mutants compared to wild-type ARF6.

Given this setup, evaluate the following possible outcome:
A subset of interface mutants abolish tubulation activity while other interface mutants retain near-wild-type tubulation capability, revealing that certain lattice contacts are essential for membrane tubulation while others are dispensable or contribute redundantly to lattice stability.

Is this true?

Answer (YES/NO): NO